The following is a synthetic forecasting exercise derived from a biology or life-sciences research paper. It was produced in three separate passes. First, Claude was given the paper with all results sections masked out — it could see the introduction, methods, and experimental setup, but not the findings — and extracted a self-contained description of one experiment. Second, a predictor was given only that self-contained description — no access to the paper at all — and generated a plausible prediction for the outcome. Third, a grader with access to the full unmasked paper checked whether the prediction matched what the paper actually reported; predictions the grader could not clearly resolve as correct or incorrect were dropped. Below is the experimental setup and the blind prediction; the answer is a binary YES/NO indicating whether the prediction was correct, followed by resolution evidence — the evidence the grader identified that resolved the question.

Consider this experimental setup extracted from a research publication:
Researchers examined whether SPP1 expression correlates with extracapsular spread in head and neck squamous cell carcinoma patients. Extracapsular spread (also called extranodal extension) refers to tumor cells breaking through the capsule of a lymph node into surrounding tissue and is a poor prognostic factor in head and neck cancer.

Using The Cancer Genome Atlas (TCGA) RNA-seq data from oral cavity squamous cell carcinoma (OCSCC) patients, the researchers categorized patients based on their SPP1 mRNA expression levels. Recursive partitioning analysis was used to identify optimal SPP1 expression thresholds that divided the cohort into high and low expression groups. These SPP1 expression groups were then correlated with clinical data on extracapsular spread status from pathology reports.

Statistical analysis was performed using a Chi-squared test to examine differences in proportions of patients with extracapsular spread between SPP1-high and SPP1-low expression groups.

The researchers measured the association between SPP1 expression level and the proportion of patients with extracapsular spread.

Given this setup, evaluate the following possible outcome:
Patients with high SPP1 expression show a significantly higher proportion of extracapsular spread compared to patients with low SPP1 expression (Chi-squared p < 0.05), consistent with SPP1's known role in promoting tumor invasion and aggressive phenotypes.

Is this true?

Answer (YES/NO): YES